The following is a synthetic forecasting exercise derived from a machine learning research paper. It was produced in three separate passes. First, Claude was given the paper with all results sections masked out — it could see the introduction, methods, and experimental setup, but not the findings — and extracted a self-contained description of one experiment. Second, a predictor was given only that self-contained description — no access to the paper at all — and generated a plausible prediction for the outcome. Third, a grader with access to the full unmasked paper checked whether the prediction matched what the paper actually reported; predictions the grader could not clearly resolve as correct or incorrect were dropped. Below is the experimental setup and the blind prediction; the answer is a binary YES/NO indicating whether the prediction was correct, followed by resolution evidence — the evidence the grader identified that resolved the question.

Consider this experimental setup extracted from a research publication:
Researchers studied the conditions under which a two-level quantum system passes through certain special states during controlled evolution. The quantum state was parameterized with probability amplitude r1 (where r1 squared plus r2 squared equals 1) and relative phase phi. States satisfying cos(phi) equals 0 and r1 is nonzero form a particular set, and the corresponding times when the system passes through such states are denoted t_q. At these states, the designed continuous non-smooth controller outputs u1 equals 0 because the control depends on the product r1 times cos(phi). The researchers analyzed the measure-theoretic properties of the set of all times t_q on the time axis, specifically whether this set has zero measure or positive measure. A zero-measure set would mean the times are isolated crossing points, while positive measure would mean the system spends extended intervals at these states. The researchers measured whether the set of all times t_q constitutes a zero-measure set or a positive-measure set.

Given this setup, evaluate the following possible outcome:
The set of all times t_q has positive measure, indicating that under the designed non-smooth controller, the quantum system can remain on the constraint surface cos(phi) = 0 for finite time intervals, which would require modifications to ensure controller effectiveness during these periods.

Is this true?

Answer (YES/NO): NO